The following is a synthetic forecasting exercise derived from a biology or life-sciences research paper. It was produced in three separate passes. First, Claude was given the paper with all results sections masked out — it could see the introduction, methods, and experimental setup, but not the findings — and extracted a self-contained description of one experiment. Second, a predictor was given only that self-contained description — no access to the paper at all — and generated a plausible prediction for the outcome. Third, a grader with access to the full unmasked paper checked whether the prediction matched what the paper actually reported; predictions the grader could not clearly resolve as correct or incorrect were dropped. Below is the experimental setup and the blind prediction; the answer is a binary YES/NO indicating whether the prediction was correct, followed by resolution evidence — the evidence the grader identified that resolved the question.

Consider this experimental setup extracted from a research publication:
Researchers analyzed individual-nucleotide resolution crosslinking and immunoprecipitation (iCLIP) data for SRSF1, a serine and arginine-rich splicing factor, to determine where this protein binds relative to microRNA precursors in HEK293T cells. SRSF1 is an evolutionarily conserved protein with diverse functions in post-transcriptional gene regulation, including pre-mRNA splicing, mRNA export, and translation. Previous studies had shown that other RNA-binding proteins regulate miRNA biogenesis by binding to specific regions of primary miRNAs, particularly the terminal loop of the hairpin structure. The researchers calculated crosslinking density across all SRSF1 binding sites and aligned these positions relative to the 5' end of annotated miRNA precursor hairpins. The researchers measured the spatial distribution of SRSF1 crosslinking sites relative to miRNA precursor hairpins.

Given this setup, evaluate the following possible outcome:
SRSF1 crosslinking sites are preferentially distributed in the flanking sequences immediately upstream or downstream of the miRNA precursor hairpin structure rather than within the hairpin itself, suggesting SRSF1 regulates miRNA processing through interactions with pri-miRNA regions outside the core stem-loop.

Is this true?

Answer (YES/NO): YES